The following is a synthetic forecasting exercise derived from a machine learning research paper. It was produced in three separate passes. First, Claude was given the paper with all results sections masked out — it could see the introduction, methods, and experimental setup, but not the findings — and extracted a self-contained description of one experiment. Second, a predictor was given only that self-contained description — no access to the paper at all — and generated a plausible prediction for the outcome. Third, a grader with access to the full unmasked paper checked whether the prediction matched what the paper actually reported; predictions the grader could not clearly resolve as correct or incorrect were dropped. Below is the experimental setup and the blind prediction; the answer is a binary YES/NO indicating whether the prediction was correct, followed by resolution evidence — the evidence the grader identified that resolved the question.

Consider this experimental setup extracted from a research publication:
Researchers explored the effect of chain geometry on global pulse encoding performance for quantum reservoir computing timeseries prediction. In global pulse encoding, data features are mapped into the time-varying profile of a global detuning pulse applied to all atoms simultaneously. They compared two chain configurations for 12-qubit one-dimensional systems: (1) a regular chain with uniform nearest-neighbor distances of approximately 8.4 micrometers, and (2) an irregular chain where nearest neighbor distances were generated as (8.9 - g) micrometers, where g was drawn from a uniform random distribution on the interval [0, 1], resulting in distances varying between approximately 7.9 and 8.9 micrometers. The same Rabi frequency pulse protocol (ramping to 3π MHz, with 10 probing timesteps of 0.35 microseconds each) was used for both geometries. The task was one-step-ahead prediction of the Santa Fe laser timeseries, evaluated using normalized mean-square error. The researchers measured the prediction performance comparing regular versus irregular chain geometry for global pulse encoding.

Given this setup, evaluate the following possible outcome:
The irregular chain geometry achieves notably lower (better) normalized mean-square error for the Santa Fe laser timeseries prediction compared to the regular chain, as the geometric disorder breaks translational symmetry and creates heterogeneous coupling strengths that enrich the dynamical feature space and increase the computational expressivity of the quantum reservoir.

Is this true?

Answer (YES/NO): YES